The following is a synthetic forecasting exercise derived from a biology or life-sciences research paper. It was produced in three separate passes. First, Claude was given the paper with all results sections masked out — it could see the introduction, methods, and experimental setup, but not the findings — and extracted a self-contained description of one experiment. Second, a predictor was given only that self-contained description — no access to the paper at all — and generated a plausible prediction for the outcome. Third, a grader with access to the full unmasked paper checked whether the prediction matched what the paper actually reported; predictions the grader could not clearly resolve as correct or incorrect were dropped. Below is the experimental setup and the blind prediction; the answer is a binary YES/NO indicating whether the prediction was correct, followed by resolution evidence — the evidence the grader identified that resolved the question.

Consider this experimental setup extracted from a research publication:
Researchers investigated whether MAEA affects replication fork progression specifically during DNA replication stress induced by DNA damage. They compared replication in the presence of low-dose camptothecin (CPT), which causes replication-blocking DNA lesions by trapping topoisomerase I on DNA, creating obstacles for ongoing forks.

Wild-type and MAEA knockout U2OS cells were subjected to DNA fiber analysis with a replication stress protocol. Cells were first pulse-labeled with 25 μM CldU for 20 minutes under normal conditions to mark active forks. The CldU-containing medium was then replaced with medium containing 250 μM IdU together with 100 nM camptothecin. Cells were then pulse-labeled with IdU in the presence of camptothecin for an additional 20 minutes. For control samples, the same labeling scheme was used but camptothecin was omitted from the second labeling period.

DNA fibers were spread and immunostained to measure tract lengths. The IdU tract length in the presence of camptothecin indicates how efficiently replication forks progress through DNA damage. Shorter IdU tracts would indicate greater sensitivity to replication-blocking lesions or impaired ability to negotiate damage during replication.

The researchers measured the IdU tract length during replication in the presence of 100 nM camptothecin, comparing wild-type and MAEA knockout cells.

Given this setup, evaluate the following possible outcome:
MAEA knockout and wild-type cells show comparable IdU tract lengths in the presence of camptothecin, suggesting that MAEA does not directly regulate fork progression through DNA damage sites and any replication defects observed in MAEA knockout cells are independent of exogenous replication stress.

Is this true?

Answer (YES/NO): NO